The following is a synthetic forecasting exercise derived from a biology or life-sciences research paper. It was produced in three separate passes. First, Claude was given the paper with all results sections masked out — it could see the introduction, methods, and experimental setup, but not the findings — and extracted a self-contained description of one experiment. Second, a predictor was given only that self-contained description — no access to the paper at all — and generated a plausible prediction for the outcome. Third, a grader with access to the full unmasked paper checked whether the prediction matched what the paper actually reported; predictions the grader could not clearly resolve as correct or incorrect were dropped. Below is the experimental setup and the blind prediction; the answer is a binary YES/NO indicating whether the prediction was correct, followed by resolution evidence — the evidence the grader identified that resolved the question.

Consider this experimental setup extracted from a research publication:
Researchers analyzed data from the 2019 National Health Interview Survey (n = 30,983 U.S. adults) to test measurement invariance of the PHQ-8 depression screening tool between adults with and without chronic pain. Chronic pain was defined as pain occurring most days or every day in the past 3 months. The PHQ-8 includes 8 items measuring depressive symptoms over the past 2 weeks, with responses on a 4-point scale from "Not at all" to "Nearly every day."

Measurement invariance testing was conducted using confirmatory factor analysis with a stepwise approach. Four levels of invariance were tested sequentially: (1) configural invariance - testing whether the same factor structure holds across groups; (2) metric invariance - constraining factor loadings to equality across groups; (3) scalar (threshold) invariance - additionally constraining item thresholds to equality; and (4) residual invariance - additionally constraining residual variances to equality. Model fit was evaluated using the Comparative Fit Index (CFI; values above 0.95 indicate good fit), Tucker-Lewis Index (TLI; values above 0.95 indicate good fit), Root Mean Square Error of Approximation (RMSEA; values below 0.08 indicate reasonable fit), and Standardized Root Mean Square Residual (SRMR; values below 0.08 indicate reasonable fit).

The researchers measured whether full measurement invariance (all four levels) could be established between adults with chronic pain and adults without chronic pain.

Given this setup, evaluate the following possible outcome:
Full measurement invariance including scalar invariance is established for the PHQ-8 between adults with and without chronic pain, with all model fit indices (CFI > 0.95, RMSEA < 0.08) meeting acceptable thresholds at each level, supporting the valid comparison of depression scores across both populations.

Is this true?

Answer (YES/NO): NO